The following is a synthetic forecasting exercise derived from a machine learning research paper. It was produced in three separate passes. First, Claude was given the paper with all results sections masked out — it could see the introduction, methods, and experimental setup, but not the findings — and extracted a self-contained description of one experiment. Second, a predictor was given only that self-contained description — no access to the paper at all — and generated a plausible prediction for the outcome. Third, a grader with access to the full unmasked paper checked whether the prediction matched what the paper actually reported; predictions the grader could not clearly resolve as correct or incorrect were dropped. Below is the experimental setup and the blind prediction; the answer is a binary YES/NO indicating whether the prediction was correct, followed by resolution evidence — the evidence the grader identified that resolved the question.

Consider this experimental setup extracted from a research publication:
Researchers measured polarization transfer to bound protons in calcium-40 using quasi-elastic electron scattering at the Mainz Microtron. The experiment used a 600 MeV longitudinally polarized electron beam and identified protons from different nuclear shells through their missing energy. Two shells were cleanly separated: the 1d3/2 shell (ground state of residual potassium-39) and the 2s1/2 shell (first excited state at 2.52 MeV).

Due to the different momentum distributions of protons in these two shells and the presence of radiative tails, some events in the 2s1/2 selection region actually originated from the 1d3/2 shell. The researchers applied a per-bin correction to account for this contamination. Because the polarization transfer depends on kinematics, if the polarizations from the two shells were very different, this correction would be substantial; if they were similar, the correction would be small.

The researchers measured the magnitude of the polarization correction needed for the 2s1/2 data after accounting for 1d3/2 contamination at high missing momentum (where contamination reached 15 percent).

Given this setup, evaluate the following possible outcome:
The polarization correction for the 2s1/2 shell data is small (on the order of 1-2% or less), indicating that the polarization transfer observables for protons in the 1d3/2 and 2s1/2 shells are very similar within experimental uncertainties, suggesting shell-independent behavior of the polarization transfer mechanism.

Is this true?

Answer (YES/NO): YES